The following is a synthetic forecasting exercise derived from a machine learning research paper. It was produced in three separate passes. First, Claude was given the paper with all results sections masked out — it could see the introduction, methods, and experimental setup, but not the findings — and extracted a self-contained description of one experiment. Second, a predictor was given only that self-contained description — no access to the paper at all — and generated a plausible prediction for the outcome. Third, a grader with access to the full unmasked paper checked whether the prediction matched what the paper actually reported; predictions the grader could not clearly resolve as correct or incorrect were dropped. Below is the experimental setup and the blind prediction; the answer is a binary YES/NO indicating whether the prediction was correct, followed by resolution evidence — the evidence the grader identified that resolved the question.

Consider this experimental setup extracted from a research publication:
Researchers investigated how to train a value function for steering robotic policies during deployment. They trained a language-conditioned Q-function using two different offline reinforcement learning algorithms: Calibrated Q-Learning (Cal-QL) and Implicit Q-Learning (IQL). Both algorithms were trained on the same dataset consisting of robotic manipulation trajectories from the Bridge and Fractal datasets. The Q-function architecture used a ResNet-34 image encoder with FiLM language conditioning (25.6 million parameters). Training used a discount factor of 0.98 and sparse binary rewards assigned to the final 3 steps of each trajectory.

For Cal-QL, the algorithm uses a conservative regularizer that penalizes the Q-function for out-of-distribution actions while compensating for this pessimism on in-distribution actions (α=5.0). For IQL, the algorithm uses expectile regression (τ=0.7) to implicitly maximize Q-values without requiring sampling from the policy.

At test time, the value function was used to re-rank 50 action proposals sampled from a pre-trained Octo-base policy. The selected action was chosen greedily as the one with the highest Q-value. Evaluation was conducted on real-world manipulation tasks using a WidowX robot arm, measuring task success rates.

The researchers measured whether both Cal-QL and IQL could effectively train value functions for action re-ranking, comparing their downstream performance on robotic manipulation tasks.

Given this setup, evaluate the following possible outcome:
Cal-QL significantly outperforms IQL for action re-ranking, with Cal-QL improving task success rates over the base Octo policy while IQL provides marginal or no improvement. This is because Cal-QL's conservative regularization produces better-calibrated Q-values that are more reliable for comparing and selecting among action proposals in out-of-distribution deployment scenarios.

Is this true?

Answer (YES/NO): NO